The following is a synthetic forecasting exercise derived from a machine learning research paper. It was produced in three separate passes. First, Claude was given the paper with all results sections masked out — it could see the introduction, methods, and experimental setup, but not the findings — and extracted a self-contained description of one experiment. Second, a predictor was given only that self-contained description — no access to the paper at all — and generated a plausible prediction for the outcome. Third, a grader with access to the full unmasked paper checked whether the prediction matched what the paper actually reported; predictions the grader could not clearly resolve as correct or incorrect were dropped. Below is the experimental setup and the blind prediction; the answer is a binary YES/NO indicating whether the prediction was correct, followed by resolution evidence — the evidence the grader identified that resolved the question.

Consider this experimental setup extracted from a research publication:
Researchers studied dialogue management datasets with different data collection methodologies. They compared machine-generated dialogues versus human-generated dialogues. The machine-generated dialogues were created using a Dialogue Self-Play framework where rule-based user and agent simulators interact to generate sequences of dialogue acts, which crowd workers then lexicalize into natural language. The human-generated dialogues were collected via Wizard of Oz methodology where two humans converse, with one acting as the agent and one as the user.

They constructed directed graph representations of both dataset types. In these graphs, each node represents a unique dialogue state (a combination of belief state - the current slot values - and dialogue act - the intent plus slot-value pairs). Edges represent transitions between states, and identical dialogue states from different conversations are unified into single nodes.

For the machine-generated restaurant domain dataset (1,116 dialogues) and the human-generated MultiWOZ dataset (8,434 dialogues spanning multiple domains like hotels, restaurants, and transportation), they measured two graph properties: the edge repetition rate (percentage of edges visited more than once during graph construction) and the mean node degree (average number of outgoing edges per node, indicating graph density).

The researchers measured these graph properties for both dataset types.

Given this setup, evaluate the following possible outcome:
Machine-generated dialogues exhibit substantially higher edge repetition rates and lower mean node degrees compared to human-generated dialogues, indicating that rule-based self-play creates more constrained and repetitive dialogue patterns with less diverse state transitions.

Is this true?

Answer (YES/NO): NO